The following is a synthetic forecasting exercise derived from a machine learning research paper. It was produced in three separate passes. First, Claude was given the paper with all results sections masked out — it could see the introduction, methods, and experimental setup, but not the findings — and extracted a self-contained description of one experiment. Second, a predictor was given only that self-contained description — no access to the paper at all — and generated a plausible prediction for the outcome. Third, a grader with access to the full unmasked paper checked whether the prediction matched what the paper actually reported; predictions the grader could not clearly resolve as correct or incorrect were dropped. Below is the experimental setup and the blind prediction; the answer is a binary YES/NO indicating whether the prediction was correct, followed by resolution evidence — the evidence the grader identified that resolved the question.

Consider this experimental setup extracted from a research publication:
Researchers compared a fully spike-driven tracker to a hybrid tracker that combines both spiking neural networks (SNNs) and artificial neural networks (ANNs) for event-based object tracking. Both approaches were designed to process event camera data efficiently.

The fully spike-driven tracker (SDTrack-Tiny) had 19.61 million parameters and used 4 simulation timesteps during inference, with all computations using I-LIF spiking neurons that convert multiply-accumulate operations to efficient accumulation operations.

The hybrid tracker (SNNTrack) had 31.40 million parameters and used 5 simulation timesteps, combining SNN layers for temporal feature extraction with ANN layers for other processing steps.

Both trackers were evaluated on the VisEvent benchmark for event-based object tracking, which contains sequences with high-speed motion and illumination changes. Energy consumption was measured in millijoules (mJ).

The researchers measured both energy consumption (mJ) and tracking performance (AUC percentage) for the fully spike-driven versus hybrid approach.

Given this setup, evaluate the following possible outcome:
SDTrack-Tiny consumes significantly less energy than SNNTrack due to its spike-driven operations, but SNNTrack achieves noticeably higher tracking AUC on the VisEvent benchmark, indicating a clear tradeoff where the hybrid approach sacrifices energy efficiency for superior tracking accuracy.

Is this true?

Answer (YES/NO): NO